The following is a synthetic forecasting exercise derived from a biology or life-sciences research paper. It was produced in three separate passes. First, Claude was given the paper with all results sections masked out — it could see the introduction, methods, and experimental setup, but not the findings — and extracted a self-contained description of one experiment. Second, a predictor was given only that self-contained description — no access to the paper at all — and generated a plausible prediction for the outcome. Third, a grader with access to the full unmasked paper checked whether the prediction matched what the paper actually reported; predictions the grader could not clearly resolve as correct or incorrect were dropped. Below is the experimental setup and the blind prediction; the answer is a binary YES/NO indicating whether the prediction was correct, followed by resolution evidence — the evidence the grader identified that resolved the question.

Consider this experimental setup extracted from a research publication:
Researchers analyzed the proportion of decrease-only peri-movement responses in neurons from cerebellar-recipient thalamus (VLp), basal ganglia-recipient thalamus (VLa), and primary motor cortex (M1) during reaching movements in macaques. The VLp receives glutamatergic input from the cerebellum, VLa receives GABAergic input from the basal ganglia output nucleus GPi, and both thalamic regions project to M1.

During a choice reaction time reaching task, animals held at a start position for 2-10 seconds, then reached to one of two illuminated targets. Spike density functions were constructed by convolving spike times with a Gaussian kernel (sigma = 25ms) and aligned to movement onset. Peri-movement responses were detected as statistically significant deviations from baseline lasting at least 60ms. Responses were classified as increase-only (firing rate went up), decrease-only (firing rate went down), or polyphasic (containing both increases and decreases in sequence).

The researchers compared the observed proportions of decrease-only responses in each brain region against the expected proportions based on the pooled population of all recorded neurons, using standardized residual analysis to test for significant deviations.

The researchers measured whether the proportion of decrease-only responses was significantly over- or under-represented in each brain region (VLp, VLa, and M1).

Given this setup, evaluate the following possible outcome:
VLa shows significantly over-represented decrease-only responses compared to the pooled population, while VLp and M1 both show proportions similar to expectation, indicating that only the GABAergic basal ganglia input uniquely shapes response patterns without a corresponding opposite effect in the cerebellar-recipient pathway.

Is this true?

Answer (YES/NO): NO